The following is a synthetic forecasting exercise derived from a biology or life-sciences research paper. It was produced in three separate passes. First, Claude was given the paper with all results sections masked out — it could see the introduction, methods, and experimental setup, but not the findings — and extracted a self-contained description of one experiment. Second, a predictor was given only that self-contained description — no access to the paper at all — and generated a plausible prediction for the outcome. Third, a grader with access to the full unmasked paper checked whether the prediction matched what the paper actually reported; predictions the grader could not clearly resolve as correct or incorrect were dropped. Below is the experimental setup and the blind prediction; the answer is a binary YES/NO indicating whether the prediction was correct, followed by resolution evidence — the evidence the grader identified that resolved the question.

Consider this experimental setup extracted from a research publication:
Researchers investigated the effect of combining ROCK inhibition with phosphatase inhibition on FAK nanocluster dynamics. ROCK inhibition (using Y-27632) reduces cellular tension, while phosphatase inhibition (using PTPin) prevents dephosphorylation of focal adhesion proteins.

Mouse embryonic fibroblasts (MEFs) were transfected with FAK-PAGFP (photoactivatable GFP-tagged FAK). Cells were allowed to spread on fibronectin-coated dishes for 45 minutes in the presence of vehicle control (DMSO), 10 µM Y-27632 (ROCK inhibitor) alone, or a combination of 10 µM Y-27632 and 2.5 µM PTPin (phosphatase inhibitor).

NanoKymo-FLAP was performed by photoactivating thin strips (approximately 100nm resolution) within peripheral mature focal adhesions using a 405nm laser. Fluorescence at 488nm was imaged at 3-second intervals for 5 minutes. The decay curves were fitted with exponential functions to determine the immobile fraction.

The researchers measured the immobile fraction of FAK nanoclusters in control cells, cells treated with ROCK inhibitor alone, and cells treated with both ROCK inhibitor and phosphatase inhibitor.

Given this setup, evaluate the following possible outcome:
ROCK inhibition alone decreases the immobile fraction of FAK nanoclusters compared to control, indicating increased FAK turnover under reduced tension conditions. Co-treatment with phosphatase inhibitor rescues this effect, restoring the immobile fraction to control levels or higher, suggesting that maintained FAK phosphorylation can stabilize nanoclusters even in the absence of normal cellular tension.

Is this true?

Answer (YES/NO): YES